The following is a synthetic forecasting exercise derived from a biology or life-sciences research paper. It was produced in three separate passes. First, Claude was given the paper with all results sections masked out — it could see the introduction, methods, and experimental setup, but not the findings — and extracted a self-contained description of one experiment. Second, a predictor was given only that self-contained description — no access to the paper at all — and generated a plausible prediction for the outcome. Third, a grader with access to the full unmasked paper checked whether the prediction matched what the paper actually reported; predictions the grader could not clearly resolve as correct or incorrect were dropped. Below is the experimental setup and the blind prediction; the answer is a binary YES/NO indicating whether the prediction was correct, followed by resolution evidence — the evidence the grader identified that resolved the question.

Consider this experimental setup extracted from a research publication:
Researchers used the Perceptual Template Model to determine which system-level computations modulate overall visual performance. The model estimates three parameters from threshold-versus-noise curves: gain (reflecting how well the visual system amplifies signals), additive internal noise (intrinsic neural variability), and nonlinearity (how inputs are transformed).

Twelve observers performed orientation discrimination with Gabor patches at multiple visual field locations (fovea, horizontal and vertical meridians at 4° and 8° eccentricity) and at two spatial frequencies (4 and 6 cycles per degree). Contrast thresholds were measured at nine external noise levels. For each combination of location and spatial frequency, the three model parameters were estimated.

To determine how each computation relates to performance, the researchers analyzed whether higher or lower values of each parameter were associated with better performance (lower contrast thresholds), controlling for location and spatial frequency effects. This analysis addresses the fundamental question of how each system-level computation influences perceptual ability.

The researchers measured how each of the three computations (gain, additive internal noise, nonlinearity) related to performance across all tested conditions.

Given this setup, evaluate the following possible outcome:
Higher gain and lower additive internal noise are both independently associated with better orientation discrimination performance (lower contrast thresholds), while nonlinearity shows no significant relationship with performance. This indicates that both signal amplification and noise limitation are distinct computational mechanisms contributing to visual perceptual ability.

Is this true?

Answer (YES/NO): YES